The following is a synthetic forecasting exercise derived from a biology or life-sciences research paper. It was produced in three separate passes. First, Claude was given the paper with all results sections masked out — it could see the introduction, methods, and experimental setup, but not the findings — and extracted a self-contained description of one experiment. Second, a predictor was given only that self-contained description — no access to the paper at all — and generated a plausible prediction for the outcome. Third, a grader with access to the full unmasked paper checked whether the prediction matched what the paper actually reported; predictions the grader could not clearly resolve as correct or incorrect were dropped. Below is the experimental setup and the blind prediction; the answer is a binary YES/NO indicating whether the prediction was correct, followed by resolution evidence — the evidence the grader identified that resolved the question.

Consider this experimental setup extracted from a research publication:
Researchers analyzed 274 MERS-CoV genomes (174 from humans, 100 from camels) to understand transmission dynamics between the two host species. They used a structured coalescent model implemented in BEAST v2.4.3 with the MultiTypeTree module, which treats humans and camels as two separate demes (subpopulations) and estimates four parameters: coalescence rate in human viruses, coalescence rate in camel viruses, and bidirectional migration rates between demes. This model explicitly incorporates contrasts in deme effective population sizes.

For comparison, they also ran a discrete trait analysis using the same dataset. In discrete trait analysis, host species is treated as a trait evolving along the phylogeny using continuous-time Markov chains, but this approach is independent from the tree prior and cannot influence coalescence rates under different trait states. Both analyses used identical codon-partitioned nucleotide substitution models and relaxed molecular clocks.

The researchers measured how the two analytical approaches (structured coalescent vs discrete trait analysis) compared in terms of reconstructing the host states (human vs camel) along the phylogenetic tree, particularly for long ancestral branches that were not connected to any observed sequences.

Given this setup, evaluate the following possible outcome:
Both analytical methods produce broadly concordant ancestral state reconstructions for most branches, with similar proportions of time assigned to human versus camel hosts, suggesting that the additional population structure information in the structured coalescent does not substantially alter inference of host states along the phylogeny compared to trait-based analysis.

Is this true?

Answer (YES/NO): NO